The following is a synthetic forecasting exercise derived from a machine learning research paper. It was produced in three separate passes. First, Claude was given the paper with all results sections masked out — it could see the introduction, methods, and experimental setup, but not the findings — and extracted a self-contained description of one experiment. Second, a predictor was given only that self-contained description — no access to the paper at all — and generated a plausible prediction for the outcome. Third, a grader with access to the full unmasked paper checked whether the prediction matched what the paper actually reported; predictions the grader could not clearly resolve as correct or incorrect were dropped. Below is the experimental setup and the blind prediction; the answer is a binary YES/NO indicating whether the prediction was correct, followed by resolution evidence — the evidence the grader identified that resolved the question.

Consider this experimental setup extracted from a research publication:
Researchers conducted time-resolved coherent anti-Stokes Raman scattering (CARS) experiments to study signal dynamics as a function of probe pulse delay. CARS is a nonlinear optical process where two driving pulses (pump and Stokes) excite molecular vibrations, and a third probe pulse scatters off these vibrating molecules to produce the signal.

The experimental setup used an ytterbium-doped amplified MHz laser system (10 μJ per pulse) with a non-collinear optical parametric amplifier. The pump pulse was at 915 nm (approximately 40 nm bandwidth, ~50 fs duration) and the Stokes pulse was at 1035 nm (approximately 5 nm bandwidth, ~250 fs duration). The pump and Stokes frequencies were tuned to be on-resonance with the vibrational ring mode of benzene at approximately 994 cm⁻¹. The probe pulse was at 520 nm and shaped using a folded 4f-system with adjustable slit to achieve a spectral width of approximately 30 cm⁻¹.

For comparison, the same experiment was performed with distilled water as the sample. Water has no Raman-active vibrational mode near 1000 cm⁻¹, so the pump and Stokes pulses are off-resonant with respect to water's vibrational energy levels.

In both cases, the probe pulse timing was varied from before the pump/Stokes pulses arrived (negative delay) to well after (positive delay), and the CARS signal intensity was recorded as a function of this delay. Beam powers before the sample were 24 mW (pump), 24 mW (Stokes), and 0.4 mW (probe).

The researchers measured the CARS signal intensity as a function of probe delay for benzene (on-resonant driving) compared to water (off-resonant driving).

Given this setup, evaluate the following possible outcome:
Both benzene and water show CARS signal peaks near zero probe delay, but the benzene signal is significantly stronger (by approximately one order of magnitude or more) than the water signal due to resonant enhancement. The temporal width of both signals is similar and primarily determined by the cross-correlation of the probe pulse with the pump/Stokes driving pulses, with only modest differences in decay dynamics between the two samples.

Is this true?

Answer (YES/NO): NO